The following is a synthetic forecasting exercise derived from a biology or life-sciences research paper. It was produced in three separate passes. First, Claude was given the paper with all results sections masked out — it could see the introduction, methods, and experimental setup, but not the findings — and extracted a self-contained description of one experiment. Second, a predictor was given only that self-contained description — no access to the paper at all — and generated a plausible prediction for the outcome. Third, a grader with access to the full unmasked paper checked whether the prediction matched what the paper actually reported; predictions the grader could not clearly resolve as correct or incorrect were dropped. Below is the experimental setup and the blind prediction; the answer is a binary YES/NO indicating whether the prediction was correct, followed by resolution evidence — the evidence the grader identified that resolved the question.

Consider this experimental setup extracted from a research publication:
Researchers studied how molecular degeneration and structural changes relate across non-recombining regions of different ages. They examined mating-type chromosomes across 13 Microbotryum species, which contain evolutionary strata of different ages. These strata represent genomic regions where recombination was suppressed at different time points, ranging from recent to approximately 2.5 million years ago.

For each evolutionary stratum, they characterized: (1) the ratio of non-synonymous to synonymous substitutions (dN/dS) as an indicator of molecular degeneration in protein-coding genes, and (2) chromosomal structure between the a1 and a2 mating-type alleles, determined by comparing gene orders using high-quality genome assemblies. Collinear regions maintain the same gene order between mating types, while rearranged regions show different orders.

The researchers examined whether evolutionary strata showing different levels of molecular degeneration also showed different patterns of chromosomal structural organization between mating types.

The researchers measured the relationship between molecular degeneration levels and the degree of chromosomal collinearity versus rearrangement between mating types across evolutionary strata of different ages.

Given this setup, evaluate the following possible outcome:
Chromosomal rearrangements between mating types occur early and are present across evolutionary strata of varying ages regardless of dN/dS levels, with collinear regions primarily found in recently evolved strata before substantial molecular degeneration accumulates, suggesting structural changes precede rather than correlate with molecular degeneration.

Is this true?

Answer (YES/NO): NO